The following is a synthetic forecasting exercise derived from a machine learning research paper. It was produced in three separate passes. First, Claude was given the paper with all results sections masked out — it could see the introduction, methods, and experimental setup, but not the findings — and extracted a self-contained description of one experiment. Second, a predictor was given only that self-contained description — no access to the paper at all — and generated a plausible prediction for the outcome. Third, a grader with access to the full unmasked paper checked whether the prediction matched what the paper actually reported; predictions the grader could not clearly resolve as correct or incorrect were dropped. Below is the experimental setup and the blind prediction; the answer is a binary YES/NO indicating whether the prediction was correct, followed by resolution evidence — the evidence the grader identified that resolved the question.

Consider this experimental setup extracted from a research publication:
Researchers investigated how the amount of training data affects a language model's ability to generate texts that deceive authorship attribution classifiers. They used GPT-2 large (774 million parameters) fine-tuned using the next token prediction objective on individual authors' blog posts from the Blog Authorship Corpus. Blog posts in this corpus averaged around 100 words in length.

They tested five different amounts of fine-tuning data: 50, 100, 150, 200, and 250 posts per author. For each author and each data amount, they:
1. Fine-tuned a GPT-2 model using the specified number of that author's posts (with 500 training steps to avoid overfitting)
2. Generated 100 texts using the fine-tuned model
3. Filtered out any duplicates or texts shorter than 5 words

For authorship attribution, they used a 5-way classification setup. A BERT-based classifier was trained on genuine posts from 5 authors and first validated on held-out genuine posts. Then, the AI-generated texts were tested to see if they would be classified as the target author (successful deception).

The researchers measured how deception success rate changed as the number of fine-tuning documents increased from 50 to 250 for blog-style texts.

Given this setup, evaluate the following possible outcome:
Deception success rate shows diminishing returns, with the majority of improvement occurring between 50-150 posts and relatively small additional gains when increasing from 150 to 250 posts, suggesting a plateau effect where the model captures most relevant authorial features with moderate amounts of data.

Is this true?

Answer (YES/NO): NO